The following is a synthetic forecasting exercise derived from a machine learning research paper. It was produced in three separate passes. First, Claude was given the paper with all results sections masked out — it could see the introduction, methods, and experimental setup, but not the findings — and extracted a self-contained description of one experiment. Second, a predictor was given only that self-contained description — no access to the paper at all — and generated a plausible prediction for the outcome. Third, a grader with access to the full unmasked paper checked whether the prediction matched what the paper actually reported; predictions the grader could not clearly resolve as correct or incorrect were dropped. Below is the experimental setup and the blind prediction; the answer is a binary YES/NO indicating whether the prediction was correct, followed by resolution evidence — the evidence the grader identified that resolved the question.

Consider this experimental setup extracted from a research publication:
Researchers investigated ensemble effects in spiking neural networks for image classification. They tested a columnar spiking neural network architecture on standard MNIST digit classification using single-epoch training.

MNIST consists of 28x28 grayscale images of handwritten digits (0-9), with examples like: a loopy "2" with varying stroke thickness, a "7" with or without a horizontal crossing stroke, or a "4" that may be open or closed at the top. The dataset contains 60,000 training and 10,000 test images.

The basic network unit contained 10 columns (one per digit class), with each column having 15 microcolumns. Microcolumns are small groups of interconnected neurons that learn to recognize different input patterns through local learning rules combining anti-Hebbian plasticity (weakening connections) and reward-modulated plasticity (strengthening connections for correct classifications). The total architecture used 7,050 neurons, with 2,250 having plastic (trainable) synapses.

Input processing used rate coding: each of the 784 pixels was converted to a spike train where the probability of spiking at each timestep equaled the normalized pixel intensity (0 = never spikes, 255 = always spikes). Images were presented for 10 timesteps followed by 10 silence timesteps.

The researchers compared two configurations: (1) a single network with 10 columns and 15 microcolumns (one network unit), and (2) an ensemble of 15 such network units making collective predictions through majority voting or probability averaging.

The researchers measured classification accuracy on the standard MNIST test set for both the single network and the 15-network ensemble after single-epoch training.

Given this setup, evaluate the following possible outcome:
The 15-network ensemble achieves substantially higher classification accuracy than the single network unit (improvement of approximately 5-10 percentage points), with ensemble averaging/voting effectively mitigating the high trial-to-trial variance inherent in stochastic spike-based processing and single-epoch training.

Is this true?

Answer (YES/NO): NO